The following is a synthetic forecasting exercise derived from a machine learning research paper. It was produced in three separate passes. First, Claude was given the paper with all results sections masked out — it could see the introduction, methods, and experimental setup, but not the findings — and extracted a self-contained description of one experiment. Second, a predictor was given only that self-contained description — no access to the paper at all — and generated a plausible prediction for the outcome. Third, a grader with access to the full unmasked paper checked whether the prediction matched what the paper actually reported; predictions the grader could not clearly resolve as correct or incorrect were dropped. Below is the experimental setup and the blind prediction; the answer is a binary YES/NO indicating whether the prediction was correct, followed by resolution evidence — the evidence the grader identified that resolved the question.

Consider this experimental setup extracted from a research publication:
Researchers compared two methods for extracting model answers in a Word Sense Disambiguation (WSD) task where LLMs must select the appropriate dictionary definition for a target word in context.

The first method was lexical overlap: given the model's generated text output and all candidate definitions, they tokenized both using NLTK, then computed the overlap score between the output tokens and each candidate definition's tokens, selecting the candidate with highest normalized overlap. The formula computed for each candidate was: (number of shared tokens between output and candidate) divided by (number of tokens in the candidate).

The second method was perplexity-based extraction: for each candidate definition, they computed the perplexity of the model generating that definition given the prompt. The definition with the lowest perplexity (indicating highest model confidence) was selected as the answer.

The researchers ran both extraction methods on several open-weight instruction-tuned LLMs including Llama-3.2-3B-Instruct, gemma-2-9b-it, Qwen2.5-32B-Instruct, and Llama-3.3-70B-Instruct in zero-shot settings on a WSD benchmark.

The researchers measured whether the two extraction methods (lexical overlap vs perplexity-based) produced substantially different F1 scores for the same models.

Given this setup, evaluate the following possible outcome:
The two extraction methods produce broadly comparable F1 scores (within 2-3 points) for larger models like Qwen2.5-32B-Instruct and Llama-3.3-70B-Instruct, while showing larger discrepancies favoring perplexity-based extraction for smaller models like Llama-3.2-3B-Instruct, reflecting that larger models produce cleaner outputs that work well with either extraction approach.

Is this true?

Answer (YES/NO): NO